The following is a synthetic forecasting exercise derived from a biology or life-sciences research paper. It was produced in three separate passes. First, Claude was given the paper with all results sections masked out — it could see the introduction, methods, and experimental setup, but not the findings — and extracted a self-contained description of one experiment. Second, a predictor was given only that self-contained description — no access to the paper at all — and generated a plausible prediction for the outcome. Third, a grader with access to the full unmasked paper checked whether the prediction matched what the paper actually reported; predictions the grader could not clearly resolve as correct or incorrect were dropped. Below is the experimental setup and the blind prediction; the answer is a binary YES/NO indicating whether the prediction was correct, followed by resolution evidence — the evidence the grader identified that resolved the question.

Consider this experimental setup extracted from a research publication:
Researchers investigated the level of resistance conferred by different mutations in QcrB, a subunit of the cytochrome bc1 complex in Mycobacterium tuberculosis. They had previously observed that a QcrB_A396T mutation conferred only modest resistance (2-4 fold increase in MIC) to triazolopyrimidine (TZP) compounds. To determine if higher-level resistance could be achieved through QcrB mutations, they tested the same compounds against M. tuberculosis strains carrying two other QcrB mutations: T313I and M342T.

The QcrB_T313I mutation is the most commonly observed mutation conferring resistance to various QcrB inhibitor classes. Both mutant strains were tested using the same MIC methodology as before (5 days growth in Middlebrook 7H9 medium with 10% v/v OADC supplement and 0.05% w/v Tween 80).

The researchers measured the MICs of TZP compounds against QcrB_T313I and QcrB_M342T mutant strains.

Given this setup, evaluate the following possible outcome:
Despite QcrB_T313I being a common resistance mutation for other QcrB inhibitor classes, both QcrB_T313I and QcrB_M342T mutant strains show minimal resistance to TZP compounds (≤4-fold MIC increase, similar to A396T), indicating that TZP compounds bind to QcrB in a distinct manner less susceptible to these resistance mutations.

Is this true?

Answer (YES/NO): NO